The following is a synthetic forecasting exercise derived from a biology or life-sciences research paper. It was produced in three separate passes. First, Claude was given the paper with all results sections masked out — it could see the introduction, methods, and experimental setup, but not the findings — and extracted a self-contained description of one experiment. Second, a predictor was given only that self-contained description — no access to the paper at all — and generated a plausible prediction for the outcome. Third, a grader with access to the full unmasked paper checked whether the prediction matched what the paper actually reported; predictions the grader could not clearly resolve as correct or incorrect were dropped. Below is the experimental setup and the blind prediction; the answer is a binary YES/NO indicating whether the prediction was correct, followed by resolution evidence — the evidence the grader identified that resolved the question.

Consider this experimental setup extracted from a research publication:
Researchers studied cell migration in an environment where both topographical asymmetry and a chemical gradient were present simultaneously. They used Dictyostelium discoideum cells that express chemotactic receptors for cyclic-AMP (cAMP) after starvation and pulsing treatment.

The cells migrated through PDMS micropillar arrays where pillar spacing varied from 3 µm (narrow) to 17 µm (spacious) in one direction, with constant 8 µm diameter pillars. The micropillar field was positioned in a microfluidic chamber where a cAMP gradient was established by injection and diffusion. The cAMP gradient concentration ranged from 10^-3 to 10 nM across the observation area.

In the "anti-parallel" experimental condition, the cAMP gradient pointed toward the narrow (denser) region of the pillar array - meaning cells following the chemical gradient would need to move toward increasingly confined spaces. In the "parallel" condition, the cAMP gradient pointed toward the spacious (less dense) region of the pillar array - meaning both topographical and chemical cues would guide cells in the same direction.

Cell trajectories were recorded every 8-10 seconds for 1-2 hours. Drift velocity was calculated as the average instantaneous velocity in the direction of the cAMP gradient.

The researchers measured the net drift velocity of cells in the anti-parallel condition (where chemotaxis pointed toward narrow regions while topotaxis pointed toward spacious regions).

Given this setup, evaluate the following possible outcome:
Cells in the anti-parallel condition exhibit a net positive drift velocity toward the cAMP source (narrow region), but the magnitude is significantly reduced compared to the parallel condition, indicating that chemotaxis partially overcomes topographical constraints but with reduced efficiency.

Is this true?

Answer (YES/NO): YES